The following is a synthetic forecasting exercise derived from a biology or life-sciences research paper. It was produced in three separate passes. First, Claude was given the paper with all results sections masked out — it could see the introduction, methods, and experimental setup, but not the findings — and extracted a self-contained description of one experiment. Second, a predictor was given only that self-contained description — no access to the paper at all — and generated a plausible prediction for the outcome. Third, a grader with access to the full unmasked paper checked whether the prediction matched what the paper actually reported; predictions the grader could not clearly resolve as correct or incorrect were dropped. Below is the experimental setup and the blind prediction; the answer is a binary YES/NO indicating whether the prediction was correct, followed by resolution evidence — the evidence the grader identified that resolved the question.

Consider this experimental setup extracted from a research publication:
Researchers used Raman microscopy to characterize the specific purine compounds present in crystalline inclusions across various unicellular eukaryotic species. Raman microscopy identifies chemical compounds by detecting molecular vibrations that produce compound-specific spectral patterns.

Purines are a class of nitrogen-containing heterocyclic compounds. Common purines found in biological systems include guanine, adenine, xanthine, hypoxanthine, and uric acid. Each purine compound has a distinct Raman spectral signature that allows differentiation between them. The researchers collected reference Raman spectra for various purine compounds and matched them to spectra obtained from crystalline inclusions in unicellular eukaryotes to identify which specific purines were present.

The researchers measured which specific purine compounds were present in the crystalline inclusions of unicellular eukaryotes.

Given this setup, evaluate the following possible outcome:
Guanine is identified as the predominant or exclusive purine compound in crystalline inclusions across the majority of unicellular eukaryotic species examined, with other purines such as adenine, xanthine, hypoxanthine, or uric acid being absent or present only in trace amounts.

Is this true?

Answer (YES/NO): NO